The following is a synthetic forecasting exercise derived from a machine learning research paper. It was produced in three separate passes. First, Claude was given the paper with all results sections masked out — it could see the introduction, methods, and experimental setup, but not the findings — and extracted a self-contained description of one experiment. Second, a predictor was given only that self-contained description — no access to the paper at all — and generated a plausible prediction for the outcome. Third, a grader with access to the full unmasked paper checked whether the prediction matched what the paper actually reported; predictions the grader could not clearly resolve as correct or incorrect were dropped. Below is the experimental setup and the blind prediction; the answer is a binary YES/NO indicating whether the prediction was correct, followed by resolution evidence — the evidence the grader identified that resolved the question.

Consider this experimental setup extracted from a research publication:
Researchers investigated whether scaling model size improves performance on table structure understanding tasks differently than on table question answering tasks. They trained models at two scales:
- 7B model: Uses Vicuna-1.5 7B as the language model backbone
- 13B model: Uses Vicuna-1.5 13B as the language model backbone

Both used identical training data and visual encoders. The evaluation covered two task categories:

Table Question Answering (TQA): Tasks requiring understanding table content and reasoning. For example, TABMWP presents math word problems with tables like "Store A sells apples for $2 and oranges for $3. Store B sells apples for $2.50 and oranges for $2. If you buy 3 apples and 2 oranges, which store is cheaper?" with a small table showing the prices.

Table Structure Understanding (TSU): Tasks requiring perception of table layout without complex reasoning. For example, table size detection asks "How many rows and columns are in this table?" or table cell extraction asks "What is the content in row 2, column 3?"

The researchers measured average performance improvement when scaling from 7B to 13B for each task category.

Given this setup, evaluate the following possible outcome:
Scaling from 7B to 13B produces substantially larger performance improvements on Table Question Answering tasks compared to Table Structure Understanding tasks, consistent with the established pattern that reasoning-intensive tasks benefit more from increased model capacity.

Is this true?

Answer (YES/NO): YES